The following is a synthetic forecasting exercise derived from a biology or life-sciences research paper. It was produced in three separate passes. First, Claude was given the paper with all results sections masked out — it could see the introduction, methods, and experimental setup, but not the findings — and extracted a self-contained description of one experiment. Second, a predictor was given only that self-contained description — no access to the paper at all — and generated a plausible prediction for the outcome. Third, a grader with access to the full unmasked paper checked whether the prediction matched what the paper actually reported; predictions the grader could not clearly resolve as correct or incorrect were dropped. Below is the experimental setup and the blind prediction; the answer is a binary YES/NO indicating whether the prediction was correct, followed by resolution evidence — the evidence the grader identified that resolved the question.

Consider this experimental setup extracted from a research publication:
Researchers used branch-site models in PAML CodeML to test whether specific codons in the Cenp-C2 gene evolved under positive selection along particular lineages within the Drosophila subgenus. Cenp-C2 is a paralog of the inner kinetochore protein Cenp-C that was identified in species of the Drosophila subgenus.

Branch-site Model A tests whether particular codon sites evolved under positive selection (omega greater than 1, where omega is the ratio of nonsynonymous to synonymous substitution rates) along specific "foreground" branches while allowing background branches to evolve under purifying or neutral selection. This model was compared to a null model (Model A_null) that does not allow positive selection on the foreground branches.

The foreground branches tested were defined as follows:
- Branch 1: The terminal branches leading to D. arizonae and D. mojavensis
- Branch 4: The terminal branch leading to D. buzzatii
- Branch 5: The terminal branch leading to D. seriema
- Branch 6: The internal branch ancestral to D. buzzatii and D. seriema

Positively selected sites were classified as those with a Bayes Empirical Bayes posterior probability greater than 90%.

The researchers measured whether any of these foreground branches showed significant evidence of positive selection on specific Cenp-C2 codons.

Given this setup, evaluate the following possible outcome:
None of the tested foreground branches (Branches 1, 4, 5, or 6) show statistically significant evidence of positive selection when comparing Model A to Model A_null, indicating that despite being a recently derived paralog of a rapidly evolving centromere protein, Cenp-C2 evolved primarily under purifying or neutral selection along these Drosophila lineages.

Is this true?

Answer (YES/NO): NO